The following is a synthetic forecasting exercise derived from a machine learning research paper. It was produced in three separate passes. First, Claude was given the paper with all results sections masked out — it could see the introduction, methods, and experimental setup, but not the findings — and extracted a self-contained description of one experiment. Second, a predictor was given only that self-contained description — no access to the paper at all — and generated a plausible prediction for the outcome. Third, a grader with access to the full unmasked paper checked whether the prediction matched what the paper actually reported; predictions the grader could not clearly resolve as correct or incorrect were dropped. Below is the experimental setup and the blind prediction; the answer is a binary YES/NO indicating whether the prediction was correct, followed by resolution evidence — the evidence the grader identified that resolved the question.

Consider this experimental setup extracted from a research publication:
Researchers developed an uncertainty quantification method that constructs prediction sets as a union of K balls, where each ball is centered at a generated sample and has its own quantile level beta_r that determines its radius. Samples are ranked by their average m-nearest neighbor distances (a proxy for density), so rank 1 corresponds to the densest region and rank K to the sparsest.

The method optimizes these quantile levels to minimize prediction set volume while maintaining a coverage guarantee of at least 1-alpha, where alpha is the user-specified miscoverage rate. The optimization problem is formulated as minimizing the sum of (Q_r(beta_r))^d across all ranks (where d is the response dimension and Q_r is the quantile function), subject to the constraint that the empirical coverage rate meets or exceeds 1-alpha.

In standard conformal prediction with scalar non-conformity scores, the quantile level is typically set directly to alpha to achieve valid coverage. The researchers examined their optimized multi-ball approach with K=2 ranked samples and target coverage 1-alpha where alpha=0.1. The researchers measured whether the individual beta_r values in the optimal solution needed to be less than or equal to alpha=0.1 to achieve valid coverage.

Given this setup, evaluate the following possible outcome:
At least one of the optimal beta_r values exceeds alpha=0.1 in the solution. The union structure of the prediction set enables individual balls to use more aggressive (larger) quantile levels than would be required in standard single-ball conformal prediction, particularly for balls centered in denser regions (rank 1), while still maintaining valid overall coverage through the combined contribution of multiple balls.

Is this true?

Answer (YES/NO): YES